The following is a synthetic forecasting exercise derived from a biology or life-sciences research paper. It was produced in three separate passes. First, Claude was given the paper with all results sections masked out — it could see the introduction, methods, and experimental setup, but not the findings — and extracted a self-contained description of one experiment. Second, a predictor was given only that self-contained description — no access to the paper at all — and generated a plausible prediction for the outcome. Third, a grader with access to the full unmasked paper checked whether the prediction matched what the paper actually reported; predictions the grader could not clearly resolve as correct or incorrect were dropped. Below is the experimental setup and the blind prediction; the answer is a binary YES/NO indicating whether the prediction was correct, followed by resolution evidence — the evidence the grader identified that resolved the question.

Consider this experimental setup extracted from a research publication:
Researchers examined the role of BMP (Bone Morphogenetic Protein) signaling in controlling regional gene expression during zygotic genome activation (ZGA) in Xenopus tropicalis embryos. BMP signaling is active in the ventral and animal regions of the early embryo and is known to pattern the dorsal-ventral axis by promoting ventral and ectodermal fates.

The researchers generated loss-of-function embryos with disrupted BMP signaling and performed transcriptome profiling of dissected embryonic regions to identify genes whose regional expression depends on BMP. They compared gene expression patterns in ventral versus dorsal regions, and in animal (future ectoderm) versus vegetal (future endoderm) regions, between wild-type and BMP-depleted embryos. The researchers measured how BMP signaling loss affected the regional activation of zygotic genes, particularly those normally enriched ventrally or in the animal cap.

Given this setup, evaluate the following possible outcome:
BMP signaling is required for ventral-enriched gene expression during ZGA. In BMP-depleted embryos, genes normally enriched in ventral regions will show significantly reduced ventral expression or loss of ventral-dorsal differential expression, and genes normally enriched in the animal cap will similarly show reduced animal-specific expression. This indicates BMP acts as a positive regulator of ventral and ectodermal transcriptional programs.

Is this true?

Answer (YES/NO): NO